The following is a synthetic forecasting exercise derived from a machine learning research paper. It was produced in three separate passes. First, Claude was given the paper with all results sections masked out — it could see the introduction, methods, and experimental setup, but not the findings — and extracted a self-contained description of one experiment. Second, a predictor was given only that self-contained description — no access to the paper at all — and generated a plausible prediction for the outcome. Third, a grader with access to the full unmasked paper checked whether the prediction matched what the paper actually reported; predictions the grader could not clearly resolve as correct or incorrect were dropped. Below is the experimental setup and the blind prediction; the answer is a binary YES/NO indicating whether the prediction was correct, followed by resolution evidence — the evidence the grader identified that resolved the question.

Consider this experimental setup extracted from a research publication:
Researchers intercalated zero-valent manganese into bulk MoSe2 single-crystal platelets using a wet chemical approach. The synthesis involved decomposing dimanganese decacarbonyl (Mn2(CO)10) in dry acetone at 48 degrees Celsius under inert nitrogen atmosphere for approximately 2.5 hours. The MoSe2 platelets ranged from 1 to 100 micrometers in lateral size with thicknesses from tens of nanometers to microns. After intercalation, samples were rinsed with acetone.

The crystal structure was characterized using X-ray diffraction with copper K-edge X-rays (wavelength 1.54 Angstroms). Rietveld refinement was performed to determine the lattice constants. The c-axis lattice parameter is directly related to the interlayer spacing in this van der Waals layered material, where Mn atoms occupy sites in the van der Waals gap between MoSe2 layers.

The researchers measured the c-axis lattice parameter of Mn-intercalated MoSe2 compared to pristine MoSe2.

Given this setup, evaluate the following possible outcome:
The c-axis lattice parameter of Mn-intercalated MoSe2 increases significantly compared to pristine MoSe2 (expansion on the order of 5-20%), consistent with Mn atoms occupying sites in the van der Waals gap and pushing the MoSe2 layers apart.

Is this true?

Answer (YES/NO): NO